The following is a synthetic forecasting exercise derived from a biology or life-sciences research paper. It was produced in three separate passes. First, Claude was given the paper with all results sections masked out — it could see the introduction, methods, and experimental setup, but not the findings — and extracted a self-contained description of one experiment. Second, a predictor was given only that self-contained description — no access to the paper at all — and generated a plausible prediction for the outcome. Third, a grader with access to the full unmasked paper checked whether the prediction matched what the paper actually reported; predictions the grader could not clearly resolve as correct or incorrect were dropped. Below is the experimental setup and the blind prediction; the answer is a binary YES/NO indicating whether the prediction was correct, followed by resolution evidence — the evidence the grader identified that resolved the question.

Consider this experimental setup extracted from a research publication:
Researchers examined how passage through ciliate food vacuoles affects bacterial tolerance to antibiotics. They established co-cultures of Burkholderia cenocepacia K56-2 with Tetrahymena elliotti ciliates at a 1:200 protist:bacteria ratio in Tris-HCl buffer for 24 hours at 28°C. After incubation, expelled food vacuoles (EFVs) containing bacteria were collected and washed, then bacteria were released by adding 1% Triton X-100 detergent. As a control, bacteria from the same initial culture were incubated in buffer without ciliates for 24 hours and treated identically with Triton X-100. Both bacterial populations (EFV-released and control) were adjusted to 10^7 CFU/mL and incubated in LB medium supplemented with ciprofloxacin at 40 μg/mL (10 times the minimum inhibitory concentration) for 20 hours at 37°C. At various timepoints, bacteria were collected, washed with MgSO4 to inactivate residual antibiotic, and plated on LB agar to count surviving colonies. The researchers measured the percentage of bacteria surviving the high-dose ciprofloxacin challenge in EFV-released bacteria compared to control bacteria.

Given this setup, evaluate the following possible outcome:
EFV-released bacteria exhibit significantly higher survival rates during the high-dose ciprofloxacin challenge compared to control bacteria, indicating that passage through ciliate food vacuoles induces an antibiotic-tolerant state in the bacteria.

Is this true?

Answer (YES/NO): YES